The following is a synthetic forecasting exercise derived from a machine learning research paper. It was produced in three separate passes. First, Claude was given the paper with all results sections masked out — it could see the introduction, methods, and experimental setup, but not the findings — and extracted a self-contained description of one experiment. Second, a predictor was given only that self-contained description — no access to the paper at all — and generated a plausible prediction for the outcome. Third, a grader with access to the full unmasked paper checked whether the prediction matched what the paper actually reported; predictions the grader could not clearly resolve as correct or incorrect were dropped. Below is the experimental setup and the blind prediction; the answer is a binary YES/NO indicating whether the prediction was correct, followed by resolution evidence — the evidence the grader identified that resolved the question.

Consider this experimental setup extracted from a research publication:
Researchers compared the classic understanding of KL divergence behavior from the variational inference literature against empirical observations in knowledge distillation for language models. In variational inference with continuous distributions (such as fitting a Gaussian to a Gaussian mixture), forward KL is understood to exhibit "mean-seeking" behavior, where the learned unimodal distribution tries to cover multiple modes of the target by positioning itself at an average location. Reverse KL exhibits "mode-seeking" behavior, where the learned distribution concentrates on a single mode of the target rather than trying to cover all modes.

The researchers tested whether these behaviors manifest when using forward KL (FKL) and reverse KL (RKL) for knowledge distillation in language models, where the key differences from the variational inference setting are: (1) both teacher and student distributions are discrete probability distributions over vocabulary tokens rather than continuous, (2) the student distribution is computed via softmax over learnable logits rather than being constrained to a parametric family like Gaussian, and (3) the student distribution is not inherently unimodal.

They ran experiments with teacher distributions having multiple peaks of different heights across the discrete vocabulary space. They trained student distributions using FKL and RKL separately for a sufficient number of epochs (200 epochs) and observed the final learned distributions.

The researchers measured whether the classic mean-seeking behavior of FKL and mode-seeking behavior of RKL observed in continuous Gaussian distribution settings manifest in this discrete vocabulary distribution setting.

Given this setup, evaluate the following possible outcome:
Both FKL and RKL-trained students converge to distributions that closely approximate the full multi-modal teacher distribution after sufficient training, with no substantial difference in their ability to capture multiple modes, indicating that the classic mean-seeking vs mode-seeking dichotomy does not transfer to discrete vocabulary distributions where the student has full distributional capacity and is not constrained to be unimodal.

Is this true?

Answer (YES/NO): YES